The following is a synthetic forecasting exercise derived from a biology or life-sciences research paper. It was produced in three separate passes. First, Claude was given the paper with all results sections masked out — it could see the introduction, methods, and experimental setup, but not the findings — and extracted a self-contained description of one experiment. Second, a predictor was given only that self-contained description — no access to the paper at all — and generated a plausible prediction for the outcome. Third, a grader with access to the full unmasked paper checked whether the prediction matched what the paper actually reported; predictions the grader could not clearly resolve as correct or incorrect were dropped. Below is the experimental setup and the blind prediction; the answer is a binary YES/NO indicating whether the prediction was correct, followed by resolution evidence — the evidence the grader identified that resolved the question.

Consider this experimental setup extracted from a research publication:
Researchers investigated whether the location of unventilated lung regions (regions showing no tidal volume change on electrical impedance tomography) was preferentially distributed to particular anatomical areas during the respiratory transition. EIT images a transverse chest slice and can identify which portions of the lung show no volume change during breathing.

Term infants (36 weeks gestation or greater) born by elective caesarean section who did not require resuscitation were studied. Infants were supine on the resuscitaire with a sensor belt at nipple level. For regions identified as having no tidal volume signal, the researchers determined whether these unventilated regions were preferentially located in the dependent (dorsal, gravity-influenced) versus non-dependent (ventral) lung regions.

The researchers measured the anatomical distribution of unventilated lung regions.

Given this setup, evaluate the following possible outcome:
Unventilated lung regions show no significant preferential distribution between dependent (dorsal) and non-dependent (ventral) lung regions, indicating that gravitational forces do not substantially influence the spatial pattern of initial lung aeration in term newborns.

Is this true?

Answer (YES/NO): YES